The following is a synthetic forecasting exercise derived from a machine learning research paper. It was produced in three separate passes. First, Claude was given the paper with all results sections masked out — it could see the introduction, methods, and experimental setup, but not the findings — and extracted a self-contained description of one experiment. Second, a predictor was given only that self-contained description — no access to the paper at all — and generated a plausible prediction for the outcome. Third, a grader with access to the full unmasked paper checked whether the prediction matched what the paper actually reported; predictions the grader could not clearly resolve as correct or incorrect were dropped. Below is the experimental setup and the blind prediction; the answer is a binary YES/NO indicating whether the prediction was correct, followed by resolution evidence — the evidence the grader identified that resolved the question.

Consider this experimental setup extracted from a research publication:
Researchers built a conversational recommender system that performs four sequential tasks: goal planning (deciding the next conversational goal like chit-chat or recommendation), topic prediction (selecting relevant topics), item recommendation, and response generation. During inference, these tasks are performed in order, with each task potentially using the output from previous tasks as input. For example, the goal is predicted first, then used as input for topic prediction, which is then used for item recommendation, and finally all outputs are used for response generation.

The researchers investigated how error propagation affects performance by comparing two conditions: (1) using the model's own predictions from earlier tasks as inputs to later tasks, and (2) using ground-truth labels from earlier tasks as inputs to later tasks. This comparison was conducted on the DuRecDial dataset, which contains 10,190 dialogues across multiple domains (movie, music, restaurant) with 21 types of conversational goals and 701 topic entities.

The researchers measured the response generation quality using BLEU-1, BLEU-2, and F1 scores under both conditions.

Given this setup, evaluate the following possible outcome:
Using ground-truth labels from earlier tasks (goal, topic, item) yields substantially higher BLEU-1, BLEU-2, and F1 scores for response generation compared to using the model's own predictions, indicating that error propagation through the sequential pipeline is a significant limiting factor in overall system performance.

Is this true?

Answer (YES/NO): YES